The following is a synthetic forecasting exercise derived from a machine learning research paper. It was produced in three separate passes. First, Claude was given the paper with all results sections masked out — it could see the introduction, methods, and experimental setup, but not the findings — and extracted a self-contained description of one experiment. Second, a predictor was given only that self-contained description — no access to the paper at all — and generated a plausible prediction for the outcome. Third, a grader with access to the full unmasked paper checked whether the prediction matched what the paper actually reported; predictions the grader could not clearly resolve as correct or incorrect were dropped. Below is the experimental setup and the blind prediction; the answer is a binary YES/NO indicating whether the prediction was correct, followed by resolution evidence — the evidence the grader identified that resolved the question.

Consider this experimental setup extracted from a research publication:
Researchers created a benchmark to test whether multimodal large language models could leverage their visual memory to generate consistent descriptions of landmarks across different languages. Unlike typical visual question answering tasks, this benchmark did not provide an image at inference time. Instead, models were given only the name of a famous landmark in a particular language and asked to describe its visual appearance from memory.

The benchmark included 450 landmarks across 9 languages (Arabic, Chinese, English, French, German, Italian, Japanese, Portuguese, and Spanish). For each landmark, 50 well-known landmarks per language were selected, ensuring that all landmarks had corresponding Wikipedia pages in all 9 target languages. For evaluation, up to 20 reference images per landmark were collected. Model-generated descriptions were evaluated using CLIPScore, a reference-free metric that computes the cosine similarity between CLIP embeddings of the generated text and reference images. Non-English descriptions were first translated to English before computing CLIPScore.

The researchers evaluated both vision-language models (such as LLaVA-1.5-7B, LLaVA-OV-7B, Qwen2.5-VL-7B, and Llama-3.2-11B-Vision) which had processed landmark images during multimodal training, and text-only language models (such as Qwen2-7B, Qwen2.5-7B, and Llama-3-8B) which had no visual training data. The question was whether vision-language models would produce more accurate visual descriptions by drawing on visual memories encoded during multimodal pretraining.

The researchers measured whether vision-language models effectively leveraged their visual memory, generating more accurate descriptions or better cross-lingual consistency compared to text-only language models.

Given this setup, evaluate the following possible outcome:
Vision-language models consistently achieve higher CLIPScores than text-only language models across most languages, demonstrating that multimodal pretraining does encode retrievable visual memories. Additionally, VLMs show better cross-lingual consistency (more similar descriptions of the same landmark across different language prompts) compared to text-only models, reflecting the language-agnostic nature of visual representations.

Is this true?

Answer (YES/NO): NO